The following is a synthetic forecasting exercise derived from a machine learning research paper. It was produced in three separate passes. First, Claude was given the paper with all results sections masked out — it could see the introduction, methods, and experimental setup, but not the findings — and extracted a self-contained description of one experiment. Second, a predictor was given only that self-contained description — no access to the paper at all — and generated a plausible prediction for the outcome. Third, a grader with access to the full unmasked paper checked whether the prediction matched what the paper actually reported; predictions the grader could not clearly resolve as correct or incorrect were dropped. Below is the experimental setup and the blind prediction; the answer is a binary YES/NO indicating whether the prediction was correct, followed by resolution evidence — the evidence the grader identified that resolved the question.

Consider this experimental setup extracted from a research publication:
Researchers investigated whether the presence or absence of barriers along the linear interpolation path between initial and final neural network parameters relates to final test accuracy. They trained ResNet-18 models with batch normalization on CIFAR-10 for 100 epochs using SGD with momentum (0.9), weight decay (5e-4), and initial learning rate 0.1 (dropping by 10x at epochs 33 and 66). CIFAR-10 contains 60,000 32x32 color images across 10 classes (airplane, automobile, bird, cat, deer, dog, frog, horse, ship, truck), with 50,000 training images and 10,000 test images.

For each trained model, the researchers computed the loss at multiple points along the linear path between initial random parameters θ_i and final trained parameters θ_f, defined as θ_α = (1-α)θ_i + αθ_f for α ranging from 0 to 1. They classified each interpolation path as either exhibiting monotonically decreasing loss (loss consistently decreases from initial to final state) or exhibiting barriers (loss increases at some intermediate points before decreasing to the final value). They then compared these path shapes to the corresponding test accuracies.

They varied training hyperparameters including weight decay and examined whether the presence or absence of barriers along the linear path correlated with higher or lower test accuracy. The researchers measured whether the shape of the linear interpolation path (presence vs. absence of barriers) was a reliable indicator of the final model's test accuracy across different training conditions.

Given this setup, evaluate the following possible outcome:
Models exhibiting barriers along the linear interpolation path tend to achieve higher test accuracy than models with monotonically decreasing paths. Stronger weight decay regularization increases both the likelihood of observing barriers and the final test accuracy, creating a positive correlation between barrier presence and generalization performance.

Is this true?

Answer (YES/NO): NO